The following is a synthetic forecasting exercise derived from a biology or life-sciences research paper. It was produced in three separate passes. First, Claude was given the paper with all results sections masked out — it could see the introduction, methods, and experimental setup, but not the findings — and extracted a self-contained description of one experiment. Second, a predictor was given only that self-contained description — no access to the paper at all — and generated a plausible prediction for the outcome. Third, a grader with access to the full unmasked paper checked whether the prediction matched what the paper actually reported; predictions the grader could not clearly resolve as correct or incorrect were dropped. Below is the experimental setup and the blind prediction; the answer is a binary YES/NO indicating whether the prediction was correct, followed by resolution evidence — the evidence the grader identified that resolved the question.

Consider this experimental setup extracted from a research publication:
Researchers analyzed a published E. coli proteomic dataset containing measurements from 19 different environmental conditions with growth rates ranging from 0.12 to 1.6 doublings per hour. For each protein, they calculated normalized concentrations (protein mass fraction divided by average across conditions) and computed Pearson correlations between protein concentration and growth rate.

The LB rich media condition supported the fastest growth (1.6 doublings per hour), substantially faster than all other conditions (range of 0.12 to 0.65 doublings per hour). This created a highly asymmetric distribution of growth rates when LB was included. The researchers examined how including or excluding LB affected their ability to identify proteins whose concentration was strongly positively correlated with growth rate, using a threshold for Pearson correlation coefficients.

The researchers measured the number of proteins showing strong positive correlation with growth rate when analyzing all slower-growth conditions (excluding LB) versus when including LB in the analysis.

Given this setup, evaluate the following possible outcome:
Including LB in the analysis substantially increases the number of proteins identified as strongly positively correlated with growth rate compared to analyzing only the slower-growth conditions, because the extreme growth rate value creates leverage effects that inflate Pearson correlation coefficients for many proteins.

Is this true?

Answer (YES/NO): NO